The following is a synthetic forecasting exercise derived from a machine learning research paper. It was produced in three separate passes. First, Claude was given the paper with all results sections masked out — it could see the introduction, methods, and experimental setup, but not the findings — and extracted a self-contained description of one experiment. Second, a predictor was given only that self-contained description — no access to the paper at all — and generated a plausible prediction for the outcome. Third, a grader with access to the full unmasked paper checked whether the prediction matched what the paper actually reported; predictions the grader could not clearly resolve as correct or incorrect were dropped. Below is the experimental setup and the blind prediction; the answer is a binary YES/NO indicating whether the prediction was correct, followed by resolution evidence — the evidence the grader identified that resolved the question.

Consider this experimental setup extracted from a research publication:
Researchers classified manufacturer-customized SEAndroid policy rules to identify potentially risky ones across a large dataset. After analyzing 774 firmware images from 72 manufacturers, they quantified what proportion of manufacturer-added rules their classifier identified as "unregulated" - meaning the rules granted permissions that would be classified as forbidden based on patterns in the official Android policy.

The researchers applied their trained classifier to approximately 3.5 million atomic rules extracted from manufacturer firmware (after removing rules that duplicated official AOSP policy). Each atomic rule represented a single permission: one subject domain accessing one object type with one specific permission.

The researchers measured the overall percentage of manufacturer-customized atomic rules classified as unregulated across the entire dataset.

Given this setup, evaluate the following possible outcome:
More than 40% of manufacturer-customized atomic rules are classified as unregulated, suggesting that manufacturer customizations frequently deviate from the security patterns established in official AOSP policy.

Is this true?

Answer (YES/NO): NO